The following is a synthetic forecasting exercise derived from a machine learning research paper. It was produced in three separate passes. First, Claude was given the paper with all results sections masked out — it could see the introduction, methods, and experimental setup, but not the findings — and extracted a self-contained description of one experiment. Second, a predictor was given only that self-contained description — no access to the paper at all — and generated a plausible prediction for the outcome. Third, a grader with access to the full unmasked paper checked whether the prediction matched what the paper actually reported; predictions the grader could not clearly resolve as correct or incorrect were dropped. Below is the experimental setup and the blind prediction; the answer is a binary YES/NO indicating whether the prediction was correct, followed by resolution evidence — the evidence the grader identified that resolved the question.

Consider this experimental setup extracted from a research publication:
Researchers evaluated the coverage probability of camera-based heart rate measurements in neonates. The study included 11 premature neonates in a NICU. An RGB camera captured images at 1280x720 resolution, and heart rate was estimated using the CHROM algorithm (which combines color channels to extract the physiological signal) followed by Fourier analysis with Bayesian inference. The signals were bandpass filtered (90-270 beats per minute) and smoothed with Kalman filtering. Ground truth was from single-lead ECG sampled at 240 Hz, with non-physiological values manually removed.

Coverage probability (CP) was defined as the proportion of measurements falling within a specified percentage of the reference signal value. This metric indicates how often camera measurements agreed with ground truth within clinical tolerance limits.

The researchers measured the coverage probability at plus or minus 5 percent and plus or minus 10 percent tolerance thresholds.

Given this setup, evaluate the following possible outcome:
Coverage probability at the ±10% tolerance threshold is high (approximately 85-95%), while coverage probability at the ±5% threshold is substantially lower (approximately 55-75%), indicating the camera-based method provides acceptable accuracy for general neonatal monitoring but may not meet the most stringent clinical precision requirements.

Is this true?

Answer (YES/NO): NO